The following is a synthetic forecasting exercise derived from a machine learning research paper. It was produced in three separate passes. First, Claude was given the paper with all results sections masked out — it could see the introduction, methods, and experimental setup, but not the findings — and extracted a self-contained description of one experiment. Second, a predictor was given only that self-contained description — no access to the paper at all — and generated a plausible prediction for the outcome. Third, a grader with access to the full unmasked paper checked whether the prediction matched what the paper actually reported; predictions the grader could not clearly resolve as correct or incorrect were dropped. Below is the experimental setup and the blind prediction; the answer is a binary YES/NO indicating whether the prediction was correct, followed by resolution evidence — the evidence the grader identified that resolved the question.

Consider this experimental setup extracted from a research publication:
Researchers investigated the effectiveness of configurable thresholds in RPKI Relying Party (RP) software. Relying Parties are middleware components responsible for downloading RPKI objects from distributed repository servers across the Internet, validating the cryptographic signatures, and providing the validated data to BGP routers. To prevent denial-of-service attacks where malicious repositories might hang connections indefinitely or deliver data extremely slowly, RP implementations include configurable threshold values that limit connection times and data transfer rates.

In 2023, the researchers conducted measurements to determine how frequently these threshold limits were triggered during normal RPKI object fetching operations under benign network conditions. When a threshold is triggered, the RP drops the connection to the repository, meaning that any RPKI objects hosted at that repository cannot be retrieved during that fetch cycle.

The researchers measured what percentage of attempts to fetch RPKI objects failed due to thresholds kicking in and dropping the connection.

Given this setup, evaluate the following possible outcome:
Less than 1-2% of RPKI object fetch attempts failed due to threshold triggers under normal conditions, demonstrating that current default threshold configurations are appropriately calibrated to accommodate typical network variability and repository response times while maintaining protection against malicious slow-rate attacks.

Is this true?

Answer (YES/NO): NO